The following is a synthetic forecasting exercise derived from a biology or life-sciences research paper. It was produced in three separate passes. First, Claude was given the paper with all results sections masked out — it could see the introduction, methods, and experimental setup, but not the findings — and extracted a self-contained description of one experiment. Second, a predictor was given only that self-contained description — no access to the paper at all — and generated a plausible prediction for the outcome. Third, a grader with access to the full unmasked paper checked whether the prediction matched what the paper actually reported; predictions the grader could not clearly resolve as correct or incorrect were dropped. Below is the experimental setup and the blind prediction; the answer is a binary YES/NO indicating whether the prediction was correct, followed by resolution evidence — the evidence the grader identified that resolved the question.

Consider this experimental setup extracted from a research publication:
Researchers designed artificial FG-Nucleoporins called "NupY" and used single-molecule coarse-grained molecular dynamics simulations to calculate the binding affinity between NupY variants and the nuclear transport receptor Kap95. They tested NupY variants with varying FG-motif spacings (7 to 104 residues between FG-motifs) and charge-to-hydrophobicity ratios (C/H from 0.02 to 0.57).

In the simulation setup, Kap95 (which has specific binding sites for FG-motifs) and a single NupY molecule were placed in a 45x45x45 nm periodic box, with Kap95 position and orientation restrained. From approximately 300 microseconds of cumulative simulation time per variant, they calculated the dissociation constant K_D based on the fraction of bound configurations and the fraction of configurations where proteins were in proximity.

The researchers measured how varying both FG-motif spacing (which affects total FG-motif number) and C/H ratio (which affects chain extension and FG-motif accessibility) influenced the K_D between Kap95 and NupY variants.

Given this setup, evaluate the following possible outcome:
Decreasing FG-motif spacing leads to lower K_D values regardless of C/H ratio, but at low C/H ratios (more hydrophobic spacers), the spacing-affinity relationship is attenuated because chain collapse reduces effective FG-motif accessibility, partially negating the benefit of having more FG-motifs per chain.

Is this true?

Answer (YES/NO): NO